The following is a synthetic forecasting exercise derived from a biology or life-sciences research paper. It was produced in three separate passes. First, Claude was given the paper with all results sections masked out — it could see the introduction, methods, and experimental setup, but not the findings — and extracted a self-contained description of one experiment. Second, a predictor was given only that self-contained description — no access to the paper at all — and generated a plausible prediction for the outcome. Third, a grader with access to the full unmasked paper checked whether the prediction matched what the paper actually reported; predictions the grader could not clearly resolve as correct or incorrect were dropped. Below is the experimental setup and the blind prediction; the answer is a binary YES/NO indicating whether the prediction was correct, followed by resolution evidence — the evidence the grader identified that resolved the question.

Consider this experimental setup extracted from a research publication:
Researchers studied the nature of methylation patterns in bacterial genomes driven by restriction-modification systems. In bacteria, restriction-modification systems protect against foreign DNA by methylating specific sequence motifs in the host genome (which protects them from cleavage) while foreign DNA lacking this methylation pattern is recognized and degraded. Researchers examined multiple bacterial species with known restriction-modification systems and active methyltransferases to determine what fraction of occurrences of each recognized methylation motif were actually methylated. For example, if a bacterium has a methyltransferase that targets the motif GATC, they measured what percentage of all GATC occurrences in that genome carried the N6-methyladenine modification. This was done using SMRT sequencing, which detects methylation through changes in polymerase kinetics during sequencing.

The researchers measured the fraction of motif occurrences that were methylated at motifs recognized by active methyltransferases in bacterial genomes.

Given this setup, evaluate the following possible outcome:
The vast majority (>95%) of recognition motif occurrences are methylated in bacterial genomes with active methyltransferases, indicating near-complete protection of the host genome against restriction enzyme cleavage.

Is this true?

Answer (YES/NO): YES